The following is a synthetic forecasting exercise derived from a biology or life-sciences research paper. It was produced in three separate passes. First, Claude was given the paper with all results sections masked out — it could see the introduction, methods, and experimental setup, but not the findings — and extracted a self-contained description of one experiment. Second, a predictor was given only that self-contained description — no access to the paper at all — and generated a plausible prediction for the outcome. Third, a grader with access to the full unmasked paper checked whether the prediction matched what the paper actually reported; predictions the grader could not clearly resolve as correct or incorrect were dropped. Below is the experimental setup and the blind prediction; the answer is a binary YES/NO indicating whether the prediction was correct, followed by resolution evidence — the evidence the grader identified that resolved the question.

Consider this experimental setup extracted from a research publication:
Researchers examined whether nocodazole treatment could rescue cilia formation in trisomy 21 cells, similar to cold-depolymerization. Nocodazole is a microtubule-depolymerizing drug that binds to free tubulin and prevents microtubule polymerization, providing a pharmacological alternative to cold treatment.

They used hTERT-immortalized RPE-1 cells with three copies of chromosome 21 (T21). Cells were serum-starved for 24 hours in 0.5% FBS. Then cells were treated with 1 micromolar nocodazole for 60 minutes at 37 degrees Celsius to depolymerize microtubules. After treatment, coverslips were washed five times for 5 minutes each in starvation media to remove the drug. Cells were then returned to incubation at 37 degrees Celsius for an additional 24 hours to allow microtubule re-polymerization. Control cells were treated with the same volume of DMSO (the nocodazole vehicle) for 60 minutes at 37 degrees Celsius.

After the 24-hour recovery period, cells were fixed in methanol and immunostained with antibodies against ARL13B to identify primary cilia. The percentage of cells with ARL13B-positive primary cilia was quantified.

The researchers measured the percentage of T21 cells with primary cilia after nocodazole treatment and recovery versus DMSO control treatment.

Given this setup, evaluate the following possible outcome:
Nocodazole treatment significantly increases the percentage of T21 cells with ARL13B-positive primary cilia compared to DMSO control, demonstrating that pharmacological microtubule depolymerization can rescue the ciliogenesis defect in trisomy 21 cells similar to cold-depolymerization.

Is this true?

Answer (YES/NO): NO